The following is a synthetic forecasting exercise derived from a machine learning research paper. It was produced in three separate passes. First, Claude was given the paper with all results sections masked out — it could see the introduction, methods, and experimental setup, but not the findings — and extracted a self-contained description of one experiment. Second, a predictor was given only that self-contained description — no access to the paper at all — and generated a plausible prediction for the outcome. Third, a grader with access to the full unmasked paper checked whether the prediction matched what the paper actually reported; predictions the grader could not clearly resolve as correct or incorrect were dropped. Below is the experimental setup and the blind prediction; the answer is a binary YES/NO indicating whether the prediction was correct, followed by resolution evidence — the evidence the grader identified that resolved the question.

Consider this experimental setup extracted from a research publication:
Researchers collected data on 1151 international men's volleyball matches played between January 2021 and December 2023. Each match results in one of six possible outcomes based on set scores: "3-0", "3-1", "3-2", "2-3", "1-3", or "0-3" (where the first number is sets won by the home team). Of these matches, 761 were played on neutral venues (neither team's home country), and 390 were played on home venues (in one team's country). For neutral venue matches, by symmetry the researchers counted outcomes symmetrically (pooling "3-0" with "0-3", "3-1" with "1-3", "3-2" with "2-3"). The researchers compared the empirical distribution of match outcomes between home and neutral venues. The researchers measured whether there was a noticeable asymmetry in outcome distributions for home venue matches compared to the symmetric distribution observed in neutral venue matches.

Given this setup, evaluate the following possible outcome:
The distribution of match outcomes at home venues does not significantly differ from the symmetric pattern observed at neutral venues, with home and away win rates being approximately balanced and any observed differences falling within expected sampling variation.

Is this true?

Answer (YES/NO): NO